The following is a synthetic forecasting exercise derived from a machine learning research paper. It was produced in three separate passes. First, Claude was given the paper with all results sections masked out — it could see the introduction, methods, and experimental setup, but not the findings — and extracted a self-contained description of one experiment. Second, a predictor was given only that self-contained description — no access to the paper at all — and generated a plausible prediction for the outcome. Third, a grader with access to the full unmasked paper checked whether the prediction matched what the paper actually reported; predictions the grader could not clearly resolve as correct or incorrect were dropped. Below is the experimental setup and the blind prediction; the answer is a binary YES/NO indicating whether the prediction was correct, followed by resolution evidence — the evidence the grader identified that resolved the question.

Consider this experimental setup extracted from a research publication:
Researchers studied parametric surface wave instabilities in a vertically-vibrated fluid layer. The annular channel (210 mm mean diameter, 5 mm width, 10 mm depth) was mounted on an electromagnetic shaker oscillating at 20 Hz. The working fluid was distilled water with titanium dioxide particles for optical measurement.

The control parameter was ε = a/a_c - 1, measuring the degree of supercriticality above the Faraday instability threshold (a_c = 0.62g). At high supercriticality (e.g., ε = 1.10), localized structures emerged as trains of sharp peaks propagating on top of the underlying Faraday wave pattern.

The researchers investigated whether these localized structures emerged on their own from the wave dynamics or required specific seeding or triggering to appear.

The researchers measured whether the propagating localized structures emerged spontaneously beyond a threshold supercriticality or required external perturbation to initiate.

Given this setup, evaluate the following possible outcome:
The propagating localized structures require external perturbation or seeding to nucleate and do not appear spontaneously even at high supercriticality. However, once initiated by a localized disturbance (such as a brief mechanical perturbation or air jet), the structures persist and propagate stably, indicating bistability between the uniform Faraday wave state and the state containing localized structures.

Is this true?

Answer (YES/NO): NO